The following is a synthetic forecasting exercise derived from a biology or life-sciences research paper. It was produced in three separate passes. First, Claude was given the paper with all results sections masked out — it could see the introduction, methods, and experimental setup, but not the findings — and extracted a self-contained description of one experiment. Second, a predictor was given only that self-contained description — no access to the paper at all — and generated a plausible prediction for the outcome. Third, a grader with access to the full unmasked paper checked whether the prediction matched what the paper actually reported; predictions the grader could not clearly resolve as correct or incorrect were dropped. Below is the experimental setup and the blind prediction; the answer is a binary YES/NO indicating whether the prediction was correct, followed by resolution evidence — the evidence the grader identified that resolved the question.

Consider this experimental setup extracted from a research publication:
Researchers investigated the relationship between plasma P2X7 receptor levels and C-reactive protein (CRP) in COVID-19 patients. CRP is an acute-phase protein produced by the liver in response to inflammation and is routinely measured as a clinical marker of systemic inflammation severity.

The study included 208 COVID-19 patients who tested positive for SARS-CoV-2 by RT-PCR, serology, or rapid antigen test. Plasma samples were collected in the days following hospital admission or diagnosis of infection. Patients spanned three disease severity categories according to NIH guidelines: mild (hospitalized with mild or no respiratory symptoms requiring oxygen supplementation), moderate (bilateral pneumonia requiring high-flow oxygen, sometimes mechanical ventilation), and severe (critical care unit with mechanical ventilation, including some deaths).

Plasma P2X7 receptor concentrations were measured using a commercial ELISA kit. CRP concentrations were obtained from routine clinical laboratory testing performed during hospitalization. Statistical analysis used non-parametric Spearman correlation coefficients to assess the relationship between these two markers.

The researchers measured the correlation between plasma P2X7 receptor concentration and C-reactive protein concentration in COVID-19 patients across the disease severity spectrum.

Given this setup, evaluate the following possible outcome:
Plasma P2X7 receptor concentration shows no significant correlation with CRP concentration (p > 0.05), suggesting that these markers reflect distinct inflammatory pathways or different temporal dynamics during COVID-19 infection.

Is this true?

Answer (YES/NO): NO